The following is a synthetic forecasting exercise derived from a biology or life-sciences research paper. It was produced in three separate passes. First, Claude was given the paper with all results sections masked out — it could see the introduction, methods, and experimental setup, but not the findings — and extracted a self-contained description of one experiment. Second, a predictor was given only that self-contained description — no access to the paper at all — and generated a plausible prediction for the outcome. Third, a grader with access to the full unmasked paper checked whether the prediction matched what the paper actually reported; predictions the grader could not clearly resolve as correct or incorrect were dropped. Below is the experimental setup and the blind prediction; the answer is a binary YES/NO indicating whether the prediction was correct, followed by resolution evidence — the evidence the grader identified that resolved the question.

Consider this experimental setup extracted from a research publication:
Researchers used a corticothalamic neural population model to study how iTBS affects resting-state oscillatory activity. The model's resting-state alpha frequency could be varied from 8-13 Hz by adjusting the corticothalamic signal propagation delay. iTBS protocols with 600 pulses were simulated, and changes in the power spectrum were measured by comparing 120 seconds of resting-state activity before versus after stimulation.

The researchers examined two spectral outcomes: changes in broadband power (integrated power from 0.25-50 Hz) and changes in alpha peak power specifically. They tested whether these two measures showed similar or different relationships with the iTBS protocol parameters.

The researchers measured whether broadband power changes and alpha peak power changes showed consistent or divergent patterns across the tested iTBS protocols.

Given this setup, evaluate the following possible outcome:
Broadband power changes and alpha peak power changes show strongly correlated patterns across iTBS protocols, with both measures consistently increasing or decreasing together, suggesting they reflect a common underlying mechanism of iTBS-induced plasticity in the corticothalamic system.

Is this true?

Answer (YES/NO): YES